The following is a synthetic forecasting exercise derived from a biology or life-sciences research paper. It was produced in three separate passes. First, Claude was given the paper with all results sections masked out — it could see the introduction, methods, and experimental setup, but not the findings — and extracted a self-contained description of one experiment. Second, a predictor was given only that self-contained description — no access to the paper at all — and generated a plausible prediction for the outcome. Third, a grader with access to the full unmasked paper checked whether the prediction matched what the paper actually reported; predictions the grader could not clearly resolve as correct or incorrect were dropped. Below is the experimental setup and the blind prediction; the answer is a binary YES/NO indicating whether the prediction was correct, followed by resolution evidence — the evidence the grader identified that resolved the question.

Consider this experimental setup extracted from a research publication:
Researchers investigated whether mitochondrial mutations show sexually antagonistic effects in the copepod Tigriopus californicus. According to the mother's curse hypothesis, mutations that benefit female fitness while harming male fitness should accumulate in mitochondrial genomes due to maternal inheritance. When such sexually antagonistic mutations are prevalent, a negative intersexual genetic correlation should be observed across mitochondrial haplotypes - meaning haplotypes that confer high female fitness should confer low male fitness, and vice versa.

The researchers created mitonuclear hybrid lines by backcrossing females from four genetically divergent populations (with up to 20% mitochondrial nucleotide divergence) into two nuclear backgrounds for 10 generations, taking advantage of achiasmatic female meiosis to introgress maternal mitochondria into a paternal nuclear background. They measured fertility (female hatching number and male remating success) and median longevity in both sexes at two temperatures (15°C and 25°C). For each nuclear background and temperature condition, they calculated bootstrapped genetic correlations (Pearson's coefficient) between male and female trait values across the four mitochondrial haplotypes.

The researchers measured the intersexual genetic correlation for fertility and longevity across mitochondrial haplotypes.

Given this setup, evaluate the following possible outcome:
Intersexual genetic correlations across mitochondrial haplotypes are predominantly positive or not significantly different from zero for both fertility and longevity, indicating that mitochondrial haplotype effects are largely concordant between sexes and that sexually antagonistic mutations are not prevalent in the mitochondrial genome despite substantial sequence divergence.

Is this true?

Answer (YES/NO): YES